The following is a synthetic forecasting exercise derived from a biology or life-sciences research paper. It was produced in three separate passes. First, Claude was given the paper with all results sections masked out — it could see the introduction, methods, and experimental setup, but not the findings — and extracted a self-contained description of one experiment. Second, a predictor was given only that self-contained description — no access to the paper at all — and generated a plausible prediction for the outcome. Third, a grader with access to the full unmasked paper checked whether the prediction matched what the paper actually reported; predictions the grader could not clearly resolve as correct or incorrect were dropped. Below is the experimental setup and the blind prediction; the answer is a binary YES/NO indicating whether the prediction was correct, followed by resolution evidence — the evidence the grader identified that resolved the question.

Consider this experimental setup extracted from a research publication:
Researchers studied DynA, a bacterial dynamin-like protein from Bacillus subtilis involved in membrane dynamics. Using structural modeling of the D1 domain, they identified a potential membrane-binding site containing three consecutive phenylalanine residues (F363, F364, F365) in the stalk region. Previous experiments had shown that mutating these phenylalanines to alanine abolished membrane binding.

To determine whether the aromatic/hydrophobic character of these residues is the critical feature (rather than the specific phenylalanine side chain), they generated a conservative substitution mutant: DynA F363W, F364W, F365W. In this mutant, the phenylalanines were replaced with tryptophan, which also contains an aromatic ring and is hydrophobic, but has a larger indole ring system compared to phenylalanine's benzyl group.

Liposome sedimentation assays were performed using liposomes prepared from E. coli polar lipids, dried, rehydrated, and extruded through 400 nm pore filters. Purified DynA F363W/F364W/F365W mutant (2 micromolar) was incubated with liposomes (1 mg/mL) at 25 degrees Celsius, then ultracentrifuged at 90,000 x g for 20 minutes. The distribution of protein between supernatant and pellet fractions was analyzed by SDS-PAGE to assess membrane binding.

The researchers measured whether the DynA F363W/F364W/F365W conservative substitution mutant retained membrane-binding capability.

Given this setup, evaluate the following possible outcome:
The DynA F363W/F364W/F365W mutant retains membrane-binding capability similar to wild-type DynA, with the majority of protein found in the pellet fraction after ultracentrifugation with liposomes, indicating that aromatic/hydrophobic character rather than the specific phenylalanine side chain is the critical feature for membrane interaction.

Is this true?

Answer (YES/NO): YES